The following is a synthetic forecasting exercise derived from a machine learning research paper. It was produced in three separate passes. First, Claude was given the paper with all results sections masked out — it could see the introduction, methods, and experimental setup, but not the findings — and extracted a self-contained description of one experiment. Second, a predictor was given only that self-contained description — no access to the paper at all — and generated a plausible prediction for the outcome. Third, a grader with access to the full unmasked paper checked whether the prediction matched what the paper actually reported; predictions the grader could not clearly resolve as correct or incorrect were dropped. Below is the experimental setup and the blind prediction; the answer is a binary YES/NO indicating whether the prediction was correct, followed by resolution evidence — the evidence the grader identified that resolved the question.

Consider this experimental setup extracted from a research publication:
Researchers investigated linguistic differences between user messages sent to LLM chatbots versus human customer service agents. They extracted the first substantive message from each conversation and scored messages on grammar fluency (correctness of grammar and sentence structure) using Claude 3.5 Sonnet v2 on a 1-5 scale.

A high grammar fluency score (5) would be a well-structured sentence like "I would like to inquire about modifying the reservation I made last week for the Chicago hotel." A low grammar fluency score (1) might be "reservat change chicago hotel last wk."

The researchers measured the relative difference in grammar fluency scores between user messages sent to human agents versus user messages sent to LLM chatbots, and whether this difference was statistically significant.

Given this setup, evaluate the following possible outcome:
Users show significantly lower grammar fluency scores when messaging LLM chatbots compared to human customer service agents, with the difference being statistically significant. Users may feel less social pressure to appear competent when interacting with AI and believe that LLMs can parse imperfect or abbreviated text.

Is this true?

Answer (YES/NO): YES